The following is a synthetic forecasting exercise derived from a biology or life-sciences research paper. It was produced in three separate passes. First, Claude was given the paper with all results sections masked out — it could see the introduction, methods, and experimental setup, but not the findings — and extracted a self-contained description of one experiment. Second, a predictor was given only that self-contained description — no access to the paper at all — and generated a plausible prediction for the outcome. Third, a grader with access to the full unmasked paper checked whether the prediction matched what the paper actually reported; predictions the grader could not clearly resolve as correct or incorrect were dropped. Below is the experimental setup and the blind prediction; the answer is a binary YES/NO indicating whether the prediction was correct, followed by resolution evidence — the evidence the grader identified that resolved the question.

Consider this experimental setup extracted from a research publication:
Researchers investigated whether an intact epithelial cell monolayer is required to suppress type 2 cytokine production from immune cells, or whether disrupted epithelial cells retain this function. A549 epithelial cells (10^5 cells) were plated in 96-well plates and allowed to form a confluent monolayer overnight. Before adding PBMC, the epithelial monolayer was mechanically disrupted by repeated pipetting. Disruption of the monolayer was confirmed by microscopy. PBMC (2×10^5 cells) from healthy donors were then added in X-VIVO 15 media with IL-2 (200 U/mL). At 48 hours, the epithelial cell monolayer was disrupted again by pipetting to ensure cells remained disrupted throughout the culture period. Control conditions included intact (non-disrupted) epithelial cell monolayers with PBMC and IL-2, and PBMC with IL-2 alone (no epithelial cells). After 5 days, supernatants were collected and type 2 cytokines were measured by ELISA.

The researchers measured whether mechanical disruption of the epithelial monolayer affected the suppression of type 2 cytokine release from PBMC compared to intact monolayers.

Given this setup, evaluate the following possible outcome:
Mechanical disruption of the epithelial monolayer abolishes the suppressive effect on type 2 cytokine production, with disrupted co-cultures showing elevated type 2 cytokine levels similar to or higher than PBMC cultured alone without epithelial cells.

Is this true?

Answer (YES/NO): NO